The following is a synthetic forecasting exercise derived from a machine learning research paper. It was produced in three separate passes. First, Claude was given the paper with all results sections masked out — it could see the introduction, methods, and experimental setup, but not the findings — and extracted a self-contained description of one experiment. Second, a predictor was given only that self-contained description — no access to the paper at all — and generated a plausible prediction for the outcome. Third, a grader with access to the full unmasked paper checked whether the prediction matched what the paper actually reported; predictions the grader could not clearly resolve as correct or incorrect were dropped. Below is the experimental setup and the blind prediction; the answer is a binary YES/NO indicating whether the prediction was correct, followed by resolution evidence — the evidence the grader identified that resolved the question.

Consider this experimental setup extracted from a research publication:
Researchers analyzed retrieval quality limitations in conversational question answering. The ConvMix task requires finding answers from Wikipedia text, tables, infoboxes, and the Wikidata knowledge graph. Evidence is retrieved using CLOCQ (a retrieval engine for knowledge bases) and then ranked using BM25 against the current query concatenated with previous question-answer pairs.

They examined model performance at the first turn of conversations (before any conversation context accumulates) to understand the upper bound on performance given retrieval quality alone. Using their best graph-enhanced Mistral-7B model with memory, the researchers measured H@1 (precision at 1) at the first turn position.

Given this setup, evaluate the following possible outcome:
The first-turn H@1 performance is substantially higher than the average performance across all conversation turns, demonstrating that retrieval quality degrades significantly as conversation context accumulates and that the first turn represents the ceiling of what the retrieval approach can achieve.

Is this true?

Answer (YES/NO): NO